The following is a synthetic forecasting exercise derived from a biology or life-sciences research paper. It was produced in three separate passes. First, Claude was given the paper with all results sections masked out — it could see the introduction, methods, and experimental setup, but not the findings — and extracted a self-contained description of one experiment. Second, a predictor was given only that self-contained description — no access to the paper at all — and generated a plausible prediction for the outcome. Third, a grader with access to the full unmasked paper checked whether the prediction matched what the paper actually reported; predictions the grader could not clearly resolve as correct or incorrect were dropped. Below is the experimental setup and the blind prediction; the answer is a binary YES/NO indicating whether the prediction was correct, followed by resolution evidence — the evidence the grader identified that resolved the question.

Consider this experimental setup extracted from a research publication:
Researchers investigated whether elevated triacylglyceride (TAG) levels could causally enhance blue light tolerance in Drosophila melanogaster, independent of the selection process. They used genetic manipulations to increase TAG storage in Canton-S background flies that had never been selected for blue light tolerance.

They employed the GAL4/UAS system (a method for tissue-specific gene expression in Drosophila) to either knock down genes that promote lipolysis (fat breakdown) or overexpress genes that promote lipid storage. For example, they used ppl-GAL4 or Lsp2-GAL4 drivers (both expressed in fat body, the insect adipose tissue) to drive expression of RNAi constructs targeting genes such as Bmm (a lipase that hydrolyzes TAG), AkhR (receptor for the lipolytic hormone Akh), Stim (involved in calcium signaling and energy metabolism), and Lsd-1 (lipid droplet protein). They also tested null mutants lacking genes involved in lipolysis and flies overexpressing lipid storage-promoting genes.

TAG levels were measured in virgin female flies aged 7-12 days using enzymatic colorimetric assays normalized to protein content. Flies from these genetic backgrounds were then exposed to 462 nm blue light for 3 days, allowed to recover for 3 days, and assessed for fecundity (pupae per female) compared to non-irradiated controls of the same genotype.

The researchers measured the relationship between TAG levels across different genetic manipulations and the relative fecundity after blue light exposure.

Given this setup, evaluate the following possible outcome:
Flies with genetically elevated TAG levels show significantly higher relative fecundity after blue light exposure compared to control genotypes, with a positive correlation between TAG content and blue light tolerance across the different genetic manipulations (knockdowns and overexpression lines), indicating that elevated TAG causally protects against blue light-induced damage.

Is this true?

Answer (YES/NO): YES